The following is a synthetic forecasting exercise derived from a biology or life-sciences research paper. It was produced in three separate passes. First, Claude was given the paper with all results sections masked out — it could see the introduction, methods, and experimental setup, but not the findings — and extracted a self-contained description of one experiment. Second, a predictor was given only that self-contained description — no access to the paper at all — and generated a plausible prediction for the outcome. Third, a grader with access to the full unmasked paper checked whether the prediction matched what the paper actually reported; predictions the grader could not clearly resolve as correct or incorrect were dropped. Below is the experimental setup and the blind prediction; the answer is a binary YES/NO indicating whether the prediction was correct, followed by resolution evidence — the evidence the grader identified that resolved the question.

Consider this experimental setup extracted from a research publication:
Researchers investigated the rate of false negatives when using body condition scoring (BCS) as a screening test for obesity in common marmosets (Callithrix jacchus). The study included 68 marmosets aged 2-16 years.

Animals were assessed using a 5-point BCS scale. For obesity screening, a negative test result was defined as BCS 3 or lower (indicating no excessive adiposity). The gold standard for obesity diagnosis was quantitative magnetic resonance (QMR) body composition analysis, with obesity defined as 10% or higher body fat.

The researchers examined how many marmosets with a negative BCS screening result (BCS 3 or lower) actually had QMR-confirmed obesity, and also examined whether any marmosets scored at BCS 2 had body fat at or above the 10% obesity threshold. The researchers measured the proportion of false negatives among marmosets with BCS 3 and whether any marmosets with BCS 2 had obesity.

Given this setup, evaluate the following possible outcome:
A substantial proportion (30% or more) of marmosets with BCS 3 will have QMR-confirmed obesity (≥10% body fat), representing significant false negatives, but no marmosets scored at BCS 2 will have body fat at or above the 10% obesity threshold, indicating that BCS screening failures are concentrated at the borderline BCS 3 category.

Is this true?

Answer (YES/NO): NO